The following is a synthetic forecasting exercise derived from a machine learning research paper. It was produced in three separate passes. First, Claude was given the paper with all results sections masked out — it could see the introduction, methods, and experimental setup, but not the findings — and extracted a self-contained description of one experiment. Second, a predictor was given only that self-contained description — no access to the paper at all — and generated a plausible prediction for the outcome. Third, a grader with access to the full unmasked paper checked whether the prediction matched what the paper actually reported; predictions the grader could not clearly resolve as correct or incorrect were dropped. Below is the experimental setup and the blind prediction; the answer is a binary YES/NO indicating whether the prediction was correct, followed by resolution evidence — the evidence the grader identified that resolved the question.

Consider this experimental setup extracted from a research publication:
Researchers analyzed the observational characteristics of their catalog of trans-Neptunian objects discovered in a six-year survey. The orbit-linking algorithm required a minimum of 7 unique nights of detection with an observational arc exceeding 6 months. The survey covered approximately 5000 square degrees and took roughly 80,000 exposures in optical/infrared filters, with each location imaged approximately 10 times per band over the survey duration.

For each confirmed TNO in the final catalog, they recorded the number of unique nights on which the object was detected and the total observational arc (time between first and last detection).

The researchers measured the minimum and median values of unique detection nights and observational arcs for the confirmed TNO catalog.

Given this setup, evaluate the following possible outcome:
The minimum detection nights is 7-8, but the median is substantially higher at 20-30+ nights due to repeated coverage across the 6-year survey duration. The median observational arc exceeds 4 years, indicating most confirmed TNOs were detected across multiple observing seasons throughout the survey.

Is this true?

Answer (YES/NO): NO